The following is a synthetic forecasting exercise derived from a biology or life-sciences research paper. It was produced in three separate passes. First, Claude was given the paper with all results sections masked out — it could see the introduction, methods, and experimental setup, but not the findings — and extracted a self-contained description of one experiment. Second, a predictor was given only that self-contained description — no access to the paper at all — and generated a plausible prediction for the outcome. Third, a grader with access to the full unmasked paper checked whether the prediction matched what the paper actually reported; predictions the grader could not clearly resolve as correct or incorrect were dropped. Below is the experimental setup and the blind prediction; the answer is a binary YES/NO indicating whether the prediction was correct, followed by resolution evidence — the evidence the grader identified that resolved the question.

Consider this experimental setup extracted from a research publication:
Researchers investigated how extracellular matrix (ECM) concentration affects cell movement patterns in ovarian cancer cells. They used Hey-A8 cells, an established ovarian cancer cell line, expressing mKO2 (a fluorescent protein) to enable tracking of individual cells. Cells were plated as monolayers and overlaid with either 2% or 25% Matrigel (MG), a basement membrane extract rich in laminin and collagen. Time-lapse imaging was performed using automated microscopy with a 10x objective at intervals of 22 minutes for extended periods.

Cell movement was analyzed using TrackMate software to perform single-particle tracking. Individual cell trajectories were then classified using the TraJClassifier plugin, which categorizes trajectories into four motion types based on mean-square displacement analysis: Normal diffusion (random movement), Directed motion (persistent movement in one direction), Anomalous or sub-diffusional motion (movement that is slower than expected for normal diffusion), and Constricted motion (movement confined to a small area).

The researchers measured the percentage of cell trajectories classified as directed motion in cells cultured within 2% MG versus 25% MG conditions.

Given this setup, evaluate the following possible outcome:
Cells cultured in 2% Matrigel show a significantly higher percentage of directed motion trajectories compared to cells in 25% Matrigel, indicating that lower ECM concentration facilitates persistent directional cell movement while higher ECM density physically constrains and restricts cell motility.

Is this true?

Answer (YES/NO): YES